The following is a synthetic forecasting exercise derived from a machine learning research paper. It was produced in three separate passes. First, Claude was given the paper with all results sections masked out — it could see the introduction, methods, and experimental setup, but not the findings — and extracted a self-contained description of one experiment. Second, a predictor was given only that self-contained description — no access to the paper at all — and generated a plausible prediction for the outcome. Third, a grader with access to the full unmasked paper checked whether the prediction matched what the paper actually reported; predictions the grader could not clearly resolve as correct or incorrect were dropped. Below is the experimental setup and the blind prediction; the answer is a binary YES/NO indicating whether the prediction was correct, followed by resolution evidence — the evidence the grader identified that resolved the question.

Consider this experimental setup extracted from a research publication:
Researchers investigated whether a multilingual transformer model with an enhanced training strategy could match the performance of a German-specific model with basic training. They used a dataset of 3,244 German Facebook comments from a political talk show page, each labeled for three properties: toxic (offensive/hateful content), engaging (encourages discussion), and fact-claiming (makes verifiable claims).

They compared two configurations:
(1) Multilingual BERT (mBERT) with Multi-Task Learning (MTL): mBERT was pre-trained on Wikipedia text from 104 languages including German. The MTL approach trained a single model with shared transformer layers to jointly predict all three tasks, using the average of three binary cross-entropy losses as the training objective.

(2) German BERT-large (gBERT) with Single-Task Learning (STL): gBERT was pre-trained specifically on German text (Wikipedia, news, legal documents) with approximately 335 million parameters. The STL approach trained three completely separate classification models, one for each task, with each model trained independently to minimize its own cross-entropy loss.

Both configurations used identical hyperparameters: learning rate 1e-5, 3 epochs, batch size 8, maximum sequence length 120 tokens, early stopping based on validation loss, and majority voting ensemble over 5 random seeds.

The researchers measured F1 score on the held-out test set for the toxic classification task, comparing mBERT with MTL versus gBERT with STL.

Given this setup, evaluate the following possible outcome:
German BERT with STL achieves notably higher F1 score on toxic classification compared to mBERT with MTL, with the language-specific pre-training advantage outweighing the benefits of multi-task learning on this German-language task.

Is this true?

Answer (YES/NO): YES